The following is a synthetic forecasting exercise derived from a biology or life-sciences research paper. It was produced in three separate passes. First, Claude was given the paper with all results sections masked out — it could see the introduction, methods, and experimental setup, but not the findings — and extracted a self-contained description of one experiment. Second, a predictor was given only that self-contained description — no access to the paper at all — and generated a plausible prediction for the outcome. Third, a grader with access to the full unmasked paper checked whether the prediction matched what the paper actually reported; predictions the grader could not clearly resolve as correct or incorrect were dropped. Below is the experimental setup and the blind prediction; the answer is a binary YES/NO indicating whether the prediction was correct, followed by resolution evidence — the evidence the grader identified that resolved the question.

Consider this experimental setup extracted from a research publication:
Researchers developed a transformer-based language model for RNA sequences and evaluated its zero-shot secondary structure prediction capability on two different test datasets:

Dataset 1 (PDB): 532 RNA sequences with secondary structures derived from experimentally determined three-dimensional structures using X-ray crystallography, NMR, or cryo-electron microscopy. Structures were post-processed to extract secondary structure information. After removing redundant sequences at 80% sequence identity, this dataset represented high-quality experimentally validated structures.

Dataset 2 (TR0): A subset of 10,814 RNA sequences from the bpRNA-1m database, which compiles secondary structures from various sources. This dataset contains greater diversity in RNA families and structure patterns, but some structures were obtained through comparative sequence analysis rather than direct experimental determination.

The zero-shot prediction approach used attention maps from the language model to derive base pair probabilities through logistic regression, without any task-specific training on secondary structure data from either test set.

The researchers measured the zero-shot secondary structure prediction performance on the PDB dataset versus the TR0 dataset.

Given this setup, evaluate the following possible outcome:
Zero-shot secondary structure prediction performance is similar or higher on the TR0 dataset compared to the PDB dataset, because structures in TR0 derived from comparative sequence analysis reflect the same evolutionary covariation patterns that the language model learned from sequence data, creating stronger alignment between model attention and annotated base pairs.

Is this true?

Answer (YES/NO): NO